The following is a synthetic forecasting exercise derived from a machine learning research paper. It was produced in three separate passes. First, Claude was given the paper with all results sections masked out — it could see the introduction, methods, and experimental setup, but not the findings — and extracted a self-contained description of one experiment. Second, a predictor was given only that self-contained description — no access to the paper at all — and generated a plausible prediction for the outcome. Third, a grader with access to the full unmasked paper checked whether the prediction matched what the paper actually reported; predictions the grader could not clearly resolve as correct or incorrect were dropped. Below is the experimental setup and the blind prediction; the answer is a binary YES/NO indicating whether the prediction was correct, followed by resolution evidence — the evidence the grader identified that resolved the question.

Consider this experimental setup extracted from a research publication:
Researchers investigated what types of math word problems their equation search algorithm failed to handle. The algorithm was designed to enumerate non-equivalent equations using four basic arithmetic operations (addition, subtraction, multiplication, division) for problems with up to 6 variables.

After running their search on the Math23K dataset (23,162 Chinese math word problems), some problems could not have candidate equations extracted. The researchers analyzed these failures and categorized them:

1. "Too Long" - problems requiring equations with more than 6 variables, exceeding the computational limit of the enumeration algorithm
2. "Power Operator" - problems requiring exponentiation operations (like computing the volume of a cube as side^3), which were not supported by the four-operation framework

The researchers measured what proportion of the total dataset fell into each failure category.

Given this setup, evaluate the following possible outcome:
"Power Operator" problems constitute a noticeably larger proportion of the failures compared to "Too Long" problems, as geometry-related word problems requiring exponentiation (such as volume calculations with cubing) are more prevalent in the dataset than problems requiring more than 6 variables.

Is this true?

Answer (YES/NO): NO